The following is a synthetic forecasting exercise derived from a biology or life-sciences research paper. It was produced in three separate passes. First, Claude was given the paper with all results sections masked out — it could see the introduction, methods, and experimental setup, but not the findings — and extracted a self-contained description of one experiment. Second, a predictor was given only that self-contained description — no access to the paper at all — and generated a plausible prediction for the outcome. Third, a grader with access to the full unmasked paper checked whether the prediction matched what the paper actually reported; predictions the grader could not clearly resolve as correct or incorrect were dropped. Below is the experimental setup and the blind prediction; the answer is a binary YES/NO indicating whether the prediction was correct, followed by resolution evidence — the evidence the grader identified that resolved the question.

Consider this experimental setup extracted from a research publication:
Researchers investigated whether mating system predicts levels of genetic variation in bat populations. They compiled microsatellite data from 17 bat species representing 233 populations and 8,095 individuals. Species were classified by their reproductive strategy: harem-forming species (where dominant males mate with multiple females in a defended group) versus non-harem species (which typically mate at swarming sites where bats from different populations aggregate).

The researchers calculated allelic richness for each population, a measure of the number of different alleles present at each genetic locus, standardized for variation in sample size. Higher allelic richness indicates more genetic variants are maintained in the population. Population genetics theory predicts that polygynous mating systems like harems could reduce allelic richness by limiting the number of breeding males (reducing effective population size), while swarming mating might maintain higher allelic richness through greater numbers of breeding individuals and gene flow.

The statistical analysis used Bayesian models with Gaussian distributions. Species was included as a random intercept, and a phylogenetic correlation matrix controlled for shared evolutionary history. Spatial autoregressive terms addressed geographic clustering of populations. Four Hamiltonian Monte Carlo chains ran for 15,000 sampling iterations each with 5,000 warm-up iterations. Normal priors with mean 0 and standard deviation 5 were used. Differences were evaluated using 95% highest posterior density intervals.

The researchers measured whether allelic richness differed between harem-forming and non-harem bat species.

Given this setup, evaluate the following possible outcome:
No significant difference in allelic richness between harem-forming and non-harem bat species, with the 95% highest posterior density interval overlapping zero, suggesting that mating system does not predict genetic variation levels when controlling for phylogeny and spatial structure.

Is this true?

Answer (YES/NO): YES